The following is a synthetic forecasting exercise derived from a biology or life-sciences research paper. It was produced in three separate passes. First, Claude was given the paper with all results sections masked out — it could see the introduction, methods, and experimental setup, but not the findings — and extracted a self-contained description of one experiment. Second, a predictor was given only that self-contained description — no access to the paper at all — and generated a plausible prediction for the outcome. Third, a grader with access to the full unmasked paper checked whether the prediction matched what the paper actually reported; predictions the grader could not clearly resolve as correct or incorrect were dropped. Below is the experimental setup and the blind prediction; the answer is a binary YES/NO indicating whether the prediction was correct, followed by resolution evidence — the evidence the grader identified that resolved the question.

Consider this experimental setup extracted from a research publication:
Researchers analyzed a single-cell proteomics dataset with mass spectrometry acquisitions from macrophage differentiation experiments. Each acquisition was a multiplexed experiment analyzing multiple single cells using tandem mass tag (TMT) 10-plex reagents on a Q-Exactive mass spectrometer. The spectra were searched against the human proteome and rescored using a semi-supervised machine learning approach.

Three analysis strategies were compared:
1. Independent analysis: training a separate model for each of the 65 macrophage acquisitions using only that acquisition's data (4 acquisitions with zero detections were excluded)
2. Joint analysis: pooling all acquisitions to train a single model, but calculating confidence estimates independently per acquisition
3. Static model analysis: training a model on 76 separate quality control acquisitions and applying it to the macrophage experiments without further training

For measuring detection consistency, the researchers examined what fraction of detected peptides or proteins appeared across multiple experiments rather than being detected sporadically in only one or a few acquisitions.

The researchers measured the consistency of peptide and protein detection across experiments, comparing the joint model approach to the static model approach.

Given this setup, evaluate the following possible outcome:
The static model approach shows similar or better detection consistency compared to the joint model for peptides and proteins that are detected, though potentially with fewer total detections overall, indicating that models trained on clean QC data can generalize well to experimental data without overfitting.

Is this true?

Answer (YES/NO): YES